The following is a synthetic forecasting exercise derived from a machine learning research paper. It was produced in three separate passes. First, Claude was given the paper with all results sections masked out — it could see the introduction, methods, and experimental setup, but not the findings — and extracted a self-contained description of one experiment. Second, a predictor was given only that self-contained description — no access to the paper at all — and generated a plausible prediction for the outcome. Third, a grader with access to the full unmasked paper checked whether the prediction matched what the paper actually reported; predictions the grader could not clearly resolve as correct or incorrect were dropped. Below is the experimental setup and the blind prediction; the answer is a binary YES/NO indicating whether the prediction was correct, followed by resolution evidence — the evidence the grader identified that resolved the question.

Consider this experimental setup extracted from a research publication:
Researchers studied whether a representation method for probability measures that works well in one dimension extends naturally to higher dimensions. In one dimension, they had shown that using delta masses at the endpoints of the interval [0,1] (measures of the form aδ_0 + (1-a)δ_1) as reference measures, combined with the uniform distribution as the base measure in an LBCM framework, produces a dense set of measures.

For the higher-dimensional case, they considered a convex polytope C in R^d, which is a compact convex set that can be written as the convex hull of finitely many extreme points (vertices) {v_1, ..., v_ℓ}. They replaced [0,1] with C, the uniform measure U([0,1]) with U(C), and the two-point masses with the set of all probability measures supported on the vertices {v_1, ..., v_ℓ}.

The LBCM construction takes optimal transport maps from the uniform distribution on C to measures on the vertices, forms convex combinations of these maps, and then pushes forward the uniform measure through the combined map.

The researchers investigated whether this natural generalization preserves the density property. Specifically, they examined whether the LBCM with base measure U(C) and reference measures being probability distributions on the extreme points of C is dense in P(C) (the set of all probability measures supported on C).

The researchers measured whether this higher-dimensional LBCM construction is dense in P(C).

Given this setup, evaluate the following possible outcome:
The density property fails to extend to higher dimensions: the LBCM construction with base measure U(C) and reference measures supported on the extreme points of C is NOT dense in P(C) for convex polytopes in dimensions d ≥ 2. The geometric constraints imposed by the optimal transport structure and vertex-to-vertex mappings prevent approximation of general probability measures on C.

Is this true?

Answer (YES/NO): YES